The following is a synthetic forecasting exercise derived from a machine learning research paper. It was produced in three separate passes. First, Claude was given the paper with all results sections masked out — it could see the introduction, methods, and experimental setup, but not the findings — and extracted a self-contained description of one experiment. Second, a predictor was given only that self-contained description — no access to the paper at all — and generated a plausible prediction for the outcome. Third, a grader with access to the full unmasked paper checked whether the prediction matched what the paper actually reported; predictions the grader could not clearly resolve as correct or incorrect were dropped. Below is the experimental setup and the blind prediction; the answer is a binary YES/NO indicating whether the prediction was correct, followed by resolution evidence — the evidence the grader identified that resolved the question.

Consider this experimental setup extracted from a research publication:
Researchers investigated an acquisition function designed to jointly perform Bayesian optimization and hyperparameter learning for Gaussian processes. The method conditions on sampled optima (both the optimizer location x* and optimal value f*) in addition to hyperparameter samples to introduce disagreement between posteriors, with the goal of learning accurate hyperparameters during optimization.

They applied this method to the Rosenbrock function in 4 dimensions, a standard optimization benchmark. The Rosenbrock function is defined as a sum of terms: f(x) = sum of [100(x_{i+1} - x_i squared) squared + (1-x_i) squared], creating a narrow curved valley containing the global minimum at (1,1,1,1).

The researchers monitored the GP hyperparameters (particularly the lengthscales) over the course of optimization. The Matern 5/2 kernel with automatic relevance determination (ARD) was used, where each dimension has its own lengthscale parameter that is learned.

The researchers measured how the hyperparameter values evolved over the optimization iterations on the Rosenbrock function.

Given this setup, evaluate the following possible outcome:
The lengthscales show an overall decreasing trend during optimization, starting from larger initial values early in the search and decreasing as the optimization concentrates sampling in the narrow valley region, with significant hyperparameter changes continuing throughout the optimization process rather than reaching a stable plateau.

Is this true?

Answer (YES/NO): NO